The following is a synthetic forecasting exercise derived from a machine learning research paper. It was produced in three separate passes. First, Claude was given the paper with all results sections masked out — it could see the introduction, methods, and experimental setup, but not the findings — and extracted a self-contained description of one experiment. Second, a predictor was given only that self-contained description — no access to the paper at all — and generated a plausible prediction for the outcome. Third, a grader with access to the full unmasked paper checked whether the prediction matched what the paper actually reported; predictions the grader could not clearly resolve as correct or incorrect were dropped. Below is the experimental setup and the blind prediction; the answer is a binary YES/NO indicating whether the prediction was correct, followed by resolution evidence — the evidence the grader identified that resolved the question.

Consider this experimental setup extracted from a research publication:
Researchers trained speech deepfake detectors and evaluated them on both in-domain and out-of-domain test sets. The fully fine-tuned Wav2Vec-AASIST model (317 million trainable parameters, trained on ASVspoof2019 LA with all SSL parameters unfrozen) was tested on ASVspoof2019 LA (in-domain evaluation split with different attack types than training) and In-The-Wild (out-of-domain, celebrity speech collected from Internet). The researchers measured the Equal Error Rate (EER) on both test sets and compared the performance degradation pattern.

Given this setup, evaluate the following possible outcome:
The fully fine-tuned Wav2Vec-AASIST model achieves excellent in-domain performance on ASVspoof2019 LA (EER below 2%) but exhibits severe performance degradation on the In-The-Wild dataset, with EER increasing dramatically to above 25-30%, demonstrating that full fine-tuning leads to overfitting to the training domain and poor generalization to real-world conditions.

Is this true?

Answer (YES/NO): NO